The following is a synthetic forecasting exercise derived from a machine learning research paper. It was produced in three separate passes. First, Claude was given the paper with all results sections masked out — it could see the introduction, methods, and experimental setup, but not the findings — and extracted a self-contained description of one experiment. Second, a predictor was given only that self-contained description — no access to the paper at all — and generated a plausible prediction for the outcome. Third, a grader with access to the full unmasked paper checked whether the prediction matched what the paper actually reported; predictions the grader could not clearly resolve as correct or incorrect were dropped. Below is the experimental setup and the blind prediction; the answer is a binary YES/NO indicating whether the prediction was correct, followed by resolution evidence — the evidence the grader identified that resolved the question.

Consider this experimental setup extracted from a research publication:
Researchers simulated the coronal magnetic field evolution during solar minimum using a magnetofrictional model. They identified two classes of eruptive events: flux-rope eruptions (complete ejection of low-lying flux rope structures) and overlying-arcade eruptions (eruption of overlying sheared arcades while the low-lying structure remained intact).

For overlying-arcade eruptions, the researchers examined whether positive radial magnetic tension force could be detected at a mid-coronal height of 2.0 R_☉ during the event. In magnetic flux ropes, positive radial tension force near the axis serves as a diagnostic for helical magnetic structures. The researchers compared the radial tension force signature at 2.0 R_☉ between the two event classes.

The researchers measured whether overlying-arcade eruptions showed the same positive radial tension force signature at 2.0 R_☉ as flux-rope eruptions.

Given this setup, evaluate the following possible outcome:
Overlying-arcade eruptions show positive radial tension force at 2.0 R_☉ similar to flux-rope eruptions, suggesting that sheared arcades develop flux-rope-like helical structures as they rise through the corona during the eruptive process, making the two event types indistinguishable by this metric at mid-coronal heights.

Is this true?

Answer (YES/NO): NO